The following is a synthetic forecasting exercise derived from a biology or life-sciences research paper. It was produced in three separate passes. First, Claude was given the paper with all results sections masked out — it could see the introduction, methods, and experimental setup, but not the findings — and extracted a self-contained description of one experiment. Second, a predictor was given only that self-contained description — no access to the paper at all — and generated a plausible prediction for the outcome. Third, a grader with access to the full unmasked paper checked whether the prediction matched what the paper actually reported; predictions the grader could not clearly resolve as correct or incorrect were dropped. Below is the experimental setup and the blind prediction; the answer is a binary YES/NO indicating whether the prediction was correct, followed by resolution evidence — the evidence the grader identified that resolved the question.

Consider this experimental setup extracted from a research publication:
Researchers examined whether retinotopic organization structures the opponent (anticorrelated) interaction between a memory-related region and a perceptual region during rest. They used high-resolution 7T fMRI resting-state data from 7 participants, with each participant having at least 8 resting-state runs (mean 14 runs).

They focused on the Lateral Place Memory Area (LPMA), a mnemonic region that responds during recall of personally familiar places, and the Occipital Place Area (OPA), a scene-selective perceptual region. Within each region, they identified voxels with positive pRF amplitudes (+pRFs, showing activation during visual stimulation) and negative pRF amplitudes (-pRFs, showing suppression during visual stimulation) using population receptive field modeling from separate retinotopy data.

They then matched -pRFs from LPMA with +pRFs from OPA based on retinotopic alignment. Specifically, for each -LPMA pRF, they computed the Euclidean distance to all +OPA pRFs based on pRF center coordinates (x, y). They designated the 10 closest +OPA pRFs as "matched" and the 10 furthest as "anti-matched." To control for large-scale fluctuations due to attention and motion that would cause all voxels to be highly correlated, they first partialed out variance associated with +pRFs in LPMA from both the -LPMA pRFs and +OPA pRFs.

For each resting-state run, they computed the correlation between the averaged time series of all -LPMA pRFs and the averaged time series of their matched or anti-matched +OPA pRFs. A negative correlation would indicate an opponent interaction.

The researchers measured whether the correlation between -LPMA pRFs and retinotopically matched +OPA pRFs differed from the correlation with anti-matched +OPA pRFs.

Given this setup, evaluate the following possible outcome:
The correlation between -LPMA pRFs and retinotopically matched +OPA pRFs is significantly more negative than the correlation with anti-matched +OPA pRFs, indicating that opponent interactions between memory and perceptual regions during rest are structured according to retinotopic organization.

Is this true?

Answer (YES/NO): YES